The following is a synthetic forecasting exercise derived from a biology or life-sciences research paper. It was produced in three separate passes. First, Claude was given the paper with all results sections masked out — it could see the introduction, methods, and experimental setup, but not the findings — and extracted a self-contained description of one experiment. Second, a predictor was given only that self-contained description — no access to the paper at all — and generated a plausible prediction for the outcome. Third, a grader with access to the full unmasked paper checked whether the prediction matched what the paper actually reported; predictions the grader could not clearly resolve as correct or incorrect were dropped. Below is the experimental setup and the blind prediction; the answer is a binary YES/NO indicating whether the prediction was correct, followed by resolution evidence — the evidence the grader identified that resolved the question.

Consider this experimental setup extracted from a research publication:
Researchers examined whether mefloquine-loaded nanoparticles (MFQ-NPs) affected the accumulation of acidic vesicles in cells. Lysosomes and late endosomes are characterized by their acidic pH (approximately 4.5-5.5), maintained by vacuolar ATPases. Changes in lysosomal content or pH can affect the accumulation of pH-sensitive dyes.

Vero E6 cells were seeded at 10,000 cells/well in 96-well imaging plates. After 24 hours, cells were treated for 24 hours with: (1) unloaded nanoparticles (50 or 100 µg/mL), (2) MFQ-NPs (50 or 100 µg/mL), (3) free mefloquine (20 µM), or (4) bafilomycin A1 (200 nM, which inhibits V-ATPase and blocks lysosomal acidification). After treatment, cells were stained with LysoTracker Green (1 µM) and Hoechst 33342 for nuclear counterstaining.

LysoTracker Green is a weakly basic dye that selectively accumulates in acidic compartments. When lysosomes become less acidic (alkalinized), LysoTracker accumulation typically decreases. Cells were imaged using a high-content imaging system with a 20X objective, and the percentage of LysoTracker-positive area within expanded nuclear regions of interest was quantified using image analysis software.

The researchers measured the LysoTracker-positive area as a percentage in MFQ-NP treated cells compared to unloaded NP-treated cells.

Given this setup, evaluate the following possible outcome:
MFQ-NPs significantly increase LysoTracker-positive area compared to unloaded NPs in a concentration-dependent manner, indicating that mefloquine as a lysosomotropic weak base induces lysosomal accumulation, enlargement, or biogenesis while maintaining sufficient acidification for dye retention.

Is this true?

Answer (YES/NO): YES